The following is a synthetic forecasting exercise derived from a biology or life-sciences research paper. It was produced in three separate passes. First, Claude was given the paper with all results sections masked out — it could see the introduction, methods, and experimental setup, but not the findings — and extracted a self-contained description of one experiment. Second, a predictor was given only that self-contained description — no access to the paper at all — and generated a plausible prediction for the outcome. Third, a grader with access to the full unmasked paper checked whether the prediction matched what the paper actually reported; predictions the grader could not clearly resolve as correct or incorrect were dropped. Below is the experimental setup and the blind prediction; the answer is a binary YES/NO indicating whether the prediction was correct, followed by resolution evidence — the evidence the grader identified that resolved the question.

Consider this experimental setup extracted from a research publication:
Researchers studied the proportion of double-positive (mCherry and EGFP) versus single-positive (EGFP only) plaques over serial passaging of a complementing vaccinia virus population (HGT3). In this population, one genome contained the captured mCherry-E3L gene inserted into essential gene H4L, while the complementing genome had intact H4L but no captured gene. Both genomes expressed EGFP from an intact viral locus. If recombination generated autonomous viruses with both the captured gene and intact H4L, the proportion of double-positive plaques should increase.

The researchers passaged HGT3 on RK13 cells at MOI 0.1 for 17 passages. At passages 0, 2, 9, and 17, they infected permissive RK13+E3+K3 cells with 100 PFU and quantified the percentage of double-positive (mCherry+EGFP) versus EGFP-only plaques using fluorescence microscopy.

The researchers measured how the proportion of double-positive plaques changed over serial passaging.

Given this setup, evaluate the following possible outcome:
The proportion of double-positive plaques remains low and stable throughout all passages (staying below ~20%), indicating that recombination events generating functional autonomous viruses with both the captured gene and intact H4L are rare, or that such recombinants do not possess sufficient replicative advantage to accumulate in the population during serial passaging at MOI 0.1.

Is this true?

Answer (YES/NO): NO